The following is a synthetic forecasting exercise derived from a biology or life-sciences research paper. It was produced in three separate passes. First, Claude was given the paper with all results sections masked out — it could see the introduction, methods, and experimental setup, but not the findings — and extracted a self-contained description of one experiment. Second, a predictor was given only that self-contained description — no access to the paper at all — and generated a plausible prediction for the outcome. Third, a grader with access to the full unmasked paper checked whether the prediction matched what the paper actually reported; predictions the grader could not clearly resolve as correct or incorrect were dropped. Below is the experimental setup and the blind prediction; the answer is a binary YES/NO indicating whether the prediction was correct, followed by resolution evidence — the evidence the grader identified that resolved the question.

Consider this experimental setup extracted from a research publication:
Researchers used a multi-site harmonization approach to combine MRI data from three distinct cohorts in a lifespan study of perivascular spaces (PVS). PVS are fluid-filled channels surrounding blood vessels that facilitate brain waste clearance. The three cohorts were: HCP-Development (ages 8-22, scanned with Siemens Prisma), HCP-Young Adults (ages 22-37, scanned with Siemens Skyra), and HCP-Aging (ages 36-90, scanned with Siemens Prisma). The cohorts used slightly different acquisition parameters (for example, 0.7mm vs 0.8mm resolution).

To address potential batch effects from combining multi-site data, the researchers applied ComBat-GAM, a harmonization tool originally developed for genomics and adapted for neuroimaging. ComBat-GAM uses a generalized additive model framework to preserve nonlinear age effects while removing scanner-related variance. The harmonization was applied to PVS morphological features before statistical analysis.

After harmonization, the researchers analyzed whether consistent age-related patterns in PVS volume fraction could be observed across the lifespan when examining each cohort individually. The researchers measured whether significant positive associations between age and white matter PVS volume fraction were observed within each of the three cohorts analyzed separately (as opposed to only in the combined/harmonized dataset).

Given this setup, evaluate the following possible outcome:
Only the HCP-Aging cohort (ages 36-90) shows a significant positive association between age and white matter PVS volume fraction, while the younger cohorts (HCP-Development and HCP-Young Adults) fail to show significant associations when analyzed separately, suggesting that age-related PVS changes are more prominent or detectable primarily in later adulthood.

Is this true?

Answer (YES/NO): NO